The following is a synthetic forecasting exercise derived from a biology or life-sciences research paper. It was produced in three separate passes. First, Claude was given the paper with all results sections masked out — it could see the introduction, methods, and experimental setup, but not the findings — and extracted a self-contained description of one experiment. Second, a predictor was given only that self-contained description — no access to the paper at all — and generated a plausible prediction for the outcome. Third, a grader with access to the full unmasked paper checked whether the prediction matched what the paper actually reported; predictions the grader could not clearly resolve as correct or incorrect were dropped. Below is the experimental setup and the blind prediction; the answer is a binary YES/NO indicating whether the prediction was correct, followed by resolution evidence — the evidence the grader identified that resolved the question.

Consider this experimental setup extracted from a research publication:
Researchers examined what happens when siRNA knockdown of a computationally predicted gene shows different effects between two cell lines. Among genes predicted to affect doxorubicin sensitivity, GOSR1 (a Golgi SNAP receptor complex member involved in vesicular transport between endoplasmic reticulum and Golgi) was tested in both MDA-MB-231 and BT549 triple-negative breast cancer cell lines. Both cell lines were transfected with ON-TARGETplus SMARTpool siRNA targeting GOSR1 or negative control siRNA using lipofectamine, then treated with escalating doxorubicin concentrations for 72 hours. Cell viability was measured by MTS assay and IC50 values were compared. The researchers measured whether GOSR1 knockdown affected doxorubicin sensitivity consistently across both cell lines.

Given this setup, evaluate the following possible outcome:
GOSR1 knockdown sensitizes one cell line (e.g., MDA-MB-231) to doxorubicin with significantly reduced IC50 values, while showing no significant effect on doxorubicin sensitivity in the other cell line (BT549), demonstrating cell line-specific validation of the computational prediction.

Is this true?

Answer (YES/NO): NO